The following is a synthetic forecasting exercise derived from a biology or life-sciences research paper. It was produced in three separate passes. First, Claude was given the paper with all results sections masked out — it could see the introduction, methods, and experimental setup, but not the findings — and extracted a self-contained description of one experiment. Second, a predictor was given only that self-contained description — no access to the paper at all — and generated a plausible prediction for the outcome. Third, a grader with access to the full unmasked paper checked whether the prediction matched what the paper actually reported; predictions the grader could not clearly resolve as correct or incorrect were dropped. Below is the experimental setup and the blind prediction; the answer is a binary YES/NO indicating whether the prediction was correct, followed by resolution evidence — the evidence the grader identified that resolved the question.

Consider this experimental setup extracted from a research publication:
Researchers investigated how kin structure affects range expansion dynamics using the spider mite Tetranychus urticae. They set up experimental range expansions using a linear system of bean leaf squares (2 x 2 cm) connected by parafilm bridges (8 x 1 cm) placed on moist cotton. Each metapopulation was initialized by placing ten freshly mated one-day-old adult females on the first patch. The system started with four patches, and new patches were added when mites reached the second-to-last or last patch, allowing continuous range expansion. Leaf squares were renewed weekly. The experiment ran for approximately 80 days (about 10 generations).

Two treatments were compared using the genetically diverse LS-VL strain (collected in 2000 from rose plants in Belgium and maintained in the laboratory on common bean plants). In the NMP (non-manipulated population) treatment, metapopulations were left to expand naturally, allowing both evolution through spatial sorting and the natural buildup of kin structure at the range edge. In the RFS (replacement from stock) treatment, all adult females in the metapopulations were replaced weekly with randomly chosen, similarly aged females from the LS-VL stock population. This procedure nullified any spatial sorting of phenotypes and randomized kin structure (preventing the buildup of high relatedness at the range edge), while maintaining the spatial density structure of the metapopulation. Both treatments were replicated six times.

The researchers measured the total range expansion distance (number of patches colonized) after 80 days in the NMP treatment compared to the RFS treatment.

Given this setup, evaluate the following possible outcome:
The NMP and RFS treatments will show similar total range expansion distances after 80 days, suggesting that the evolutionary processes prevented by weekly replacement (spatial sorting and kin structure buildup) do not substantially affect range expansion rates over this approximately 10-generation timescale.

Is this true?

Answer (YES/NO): NO